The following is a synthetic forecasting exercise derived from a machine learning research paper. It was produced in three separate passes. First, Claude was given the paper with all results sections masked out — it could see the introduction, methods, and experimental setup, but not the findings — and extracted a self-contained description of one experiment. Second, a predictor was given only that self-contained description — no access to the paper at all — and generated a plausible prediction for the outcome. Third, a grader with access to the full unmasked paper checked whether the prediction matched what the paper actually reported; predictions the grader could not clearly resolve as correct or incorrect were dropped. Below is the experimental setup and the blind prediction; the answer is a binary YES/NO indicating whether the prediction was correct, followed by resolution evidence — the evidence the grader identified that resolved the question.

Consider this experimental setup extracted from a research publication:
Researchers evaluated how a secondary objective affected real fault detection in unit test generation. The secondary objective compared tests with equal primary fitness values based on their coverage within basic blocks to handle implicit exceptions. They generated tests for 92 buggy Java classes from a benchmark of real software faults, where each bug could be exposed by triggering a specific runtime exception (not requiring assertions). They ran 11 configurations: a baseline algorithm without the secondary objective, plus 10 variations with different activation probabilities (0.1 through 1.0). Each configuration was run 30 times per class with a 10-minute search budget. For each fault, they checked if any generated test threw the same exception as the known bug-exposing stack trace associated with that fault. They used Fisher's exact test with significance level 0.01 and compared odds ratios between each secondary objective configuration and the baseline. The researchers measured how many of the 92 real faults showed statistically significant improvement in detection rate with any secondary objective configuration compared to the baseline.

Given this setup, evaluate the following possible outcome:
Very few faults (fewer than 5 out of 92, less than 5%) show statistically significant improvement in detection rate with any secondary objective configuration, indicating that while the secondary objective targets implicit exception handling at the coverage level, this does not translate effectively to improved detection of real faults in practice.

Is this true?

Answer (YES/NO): YES